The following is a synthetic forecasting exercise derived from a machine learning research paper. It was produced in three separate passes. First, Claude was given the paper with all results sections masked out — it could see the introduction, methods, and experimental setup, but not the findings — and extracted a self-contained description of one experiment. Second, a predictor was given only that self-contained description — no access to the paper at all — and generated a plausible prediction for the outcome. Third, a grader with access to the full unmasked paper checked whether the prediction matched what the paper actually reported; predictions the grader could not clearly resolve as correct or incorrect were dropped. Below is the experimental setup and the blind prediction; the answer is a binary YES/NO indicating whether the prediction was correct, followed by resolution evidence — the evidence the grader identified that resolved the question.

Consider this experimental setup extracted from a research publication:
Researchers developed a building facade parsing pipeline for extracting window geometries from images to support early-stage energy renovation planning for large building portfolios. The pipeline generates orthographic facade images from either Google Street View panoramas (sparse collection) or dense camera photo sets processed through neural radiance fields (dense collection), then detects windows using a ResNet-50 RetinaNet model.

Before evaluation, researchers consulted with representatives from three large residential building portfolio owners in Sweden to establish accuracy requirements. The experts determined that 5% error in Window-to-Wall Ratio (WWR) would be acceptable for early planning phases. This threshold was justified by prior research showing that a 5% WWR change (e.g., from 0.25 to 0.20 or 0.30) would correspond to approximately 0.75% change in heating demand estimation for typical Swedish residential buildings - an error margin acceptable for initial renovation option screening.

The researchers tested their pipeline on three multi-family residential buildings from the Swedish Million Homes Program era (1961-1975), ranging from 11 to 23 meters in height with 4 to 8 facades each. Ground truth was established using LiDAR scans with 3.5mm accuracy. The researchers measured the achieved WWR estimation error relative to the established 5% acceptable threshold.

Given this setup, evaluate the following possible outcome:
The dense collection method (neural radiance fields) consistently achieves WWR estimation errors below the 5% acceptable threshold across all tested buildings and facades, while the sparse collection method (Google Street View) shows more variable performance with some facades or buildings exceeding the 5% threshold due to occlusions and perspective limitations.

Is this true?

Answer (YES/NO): NO